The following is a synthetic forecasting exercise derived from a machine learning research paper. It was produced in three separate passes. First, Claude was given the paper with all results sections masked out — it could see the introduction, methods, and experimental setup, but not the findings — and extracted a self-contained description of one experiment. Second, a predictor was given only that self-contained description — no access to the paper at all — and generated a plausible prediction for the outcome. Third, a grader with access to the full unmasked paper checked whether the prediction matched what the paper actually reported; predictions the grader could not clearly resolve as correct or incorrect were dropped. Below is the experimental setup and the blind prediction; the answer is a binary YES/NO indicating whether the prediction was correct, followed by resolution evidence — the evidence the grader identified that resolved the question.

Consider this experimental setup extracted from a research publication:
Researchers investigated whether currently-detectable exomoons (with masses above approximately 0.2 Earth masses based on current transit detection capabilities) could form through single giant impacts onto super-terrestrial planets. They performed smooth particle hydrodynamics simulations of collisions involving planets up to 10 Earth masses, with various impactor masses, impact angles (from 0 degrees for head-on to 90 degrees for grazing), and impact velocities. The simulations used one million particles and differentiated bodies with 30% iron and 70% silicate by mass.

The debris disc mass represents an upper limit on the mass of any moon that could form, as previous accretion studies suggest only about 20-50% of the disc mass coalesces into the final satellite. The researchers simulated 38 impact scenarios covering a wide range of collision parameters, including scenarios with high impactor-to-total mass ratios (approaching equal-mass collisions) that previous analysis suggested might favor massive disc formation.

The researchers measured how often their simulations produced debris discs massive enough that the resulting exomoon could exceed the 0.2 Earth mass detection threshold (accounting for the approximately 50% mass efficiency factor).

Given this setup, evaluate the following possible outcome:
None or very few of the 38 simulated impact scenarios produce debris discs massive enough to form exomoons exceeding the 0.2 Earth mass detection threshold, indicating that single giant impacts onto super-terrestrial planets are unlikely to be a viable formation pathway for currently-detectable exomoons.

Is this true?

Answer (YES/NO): YES